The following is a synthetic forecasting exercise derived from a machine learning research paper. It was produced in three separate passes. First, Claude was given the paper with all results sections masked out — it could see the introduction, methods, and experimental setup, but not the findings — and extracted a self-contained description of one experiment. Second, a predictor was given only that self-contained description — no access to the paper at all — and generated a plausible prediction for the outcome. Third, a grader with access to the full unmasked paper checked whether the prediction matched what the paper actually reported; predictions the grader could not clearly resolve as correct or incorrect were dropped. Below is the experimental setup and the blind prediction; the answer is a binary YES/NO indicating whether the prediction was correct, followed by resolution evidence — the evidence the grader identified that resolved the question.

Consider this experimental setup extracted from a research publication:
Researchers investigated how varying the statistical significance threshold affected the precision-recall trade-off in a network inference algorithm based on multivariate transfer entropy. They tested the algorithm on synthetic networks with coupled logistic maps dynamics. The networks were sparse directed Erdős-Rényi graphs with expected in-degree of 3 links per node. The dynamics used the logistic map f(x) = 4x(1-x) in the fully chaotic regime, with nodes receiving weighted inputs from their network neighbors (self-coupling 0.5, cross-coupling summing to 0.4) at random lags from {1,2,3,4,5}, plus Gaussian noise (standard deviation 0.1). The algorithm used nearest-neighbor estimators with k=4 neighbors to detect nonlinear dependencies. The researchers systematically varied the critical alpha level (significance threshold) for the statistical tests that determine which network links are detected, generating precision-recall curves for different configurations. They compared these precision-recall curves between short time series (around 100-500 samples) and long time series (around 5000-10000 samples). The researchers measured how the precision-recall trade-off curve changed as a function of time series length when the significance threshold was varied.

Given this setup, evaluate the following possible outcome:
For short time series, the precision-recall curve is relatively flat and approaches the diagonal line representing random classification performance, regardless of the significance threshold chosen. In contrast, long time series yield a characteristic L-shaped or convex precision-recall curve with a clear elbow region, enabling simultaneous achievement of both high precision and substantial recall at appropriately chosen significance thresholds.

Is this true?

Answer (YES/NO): NO